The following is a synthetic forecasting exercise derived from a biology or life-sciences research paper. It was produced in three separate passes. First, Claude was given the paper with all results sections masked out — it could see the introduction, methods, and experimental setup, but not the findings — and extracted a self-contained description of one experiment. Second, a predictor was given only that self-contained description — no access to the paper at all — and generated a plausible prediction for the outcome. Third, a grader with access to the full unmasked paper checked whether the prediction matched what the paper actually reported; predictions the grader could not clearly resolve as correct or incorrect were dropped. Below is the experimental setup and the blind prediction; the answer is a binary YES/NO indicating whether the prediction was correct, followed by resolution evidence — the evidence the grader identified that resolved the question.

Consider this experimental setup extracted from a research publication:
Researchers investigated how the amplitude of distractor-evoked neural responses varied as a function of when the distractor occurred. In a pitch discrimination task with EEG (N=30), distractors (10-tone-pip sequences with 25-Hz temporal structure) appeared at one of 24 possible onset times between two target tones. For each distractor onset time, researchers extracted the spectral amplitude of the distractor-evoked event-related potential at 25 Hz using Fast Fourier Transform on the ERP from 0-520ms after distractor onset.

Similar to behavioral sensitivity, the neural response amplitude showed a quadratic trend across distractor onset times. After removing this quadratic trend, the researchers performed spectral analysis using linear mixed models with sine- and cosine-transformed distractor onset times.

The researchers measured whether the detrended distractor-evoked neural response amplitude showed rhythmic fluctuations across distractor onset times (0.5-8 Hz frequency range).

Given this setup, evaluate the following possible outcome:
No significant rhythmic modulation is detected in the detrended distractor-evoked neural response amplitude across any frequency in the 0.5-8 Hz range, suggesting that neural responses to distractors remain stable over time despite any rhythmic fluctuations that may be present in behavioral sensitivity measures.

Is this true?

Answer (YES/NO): NO